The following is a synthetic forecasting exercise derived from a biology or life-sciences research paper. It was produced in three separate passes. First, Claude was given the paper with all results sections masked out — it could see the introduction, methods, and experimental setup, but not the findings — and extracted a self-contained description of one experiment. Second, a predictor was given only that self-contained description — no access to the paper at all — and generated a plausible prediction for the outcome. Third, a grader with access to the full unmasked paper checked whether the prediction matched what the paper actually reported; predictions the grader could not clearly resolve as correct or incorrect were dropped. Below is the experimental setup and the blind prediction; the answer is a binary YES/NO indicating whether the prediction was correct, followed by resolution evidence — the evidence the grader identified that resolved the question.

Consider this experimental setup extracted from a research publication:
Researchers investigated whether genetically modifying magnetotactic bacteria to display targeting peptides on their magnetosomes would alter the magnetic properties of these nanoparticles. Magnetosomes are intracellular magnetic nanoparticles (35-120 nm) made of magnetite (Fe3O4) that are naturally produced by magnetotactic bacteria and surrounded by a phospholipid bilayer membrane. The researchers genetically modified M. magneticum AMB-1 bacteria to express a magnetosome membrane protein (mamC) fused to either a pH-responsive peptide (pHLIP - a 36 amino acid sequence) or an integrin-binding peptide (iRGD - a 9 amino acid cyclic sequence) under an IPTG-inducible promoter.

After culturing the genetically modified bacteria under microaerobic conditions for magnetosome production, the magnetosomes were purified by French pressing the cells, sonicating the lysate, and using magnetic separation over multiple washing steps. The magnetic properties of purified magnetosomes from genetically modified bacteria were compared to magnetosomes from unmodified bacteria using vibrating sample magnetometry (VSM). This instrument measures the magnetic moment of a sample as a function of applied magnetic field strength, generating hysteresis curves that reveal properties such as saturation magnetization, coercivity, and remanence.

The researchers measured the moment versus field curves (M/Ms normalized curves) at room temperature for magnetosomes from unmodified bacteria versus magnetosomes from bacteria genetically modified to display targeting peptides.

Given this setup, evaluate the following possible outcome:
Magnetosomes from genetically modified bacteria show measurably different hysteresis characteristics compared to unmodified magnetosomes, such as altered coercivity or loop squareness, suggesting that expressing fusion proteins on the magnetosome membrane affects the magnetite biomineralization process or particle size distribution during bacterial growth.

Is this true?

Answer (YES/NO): NO